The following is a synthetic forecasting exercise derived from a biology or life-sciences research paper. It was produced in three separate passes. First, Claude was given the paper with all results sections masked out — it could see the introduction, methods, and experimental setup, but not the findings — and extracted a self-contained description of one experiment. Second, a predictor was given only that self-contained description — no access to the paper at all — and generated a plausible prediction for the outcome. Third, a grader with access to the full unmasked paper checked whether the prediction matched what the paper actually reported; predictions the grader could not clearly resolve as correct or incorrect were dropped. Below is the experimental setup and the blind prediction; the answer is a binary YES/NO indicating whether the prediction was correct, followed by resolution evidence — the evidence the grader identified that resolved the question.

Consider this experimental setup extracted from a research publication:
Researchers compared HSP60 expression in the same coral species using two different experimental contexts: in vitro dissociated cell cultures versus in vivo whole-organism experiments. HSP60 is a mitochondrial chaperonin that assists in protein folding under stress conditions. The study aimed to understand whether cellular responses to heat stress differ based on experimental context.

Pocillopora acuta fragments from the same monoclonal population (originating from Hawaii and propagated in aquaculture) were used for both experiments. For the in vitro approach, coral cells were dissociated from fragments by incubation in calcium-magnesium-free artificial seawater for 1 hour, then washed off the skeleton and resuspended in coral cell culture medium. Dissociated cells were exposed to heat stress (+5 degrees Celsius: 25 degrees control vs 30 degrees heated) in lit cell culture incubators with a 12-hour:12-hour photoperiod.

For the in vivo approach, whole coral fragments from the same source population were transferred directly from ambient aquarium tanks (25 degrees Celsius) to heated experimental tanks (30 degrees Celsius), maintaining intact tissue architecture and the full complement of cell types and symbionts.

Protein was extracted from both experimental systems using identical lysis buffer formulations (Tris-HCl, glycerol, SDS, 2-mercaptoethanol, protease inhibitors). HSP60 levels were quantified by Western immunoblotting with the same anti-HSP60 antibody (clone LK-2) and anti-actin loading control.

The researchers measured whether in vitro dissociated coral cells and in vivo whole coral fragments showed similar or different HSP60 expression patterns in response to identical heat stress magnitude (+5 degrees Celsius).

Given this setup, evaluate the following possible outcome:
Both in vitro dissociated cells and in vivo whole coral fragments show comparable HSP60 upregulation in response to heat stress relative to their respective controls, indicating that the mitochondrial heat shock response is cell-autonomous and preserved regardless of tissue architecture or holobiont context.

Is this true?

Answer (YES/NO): NO